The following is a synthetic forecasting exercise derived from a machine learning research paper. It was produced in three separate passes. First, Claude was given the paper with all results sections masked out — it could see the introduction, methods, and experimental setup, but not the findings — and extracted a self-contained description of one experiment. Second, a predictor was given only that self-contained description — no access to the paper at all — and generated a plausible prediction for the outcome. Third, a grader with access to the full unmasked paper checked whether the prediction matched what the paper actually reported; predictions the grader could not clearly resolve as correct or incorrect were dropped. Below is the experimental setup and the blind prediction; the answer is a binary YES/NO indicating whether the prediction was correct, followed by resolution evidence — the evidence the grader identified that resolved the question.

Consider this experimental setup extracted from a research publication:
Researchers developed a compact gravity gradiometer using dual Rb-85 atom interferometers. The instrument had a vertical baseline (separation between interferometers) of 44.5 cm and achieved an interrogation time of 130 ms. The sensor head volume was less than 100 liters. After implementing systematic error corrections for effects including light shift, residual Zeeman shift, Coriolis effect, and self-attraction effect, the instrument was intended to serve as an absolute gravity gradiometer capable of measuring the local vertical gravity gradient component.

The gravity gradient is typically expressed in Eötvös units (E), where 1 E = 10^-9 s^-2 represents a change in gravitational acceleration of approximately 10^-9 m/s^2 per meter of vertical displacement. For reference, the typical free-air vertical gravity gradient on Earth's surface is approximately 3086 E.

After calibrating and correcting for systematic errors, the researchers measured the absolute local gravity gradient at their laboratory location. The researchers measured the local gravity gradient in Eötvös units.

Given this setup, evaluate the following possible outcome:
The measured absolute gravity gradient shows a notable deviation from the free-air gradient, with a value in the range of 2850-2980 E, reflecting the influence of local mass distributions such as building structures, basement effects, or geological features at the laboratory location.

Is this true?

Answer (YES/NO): NO